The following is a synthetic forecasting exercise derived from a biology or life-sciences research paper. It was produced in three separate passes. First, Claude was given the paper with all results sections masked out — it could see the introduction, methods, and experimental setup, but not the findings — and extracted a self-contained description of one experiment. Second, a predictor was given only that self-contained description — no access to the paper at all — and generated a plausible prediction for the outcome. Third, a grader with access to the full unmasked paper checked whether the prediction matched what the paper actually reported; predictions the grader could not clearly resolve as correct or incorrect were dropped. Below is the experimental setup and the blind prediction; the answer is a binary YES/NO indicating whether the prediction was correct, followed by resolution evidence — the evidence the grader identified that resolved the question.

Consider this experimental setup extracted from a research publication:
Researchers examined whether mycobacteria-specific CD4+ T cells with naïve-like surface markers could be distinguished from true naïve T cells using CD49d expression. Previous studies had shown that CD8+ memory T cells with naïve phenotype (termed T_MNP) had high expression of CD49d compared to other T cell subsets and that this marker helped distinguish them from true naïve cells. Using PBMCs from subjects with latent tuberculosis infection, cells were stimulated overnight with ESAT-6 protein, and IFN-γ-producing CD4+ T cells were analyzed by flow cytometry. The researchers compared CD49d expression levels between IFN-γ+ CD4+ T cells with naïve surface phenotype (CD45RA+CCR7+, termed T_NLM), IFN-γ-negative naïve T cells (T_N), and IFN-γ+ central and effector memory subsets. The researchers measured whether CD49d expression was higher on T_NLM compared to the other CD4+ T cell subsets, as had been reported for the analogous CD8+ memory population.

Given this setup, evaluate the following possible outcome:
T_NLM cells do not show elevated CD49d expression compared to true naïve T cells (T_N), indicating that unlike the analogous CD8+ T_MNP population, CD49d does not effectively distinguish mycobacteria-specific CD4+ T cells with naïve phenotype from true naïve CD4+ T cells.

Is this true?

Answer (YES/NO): YES